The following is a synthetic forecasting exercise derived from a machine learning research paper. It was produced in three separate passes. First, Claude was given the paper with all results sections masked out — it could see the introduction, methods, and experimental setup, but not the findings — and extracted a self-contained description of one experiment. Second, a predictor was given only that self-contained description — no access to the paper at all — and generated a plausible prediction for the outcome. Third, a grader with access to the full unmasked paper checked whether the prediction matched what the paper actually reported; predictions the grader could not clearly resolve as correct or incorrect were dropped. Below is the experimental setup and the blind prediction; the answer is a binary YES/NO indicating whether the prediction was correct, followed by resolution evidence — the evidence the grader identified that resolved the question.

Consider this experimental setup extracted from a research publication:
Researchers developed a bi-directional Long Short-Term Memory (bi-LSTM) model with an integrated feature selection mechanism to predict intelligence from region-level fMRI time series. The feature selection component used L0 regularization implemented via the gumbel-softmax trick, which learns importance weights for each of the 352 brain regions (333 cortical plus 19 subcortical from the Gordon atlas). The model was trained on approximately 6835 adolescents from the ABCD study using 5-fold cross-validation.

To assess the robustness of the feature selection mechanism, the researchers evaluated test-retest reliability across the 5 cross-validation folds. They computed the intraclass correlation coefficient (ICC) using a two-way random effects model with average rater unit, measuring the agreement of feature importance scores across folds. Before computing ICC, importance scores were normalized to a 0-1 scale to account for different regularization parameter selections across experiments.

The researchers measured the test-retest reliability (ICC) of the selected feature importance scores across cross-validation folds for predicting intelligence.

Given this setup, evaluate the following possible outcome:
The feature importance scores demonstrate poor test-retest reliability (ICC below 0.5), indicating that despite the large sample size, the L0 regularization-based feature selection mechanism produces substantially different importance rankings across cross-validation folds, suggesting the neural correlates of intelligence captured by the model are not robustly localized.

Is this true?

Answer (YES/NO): NO